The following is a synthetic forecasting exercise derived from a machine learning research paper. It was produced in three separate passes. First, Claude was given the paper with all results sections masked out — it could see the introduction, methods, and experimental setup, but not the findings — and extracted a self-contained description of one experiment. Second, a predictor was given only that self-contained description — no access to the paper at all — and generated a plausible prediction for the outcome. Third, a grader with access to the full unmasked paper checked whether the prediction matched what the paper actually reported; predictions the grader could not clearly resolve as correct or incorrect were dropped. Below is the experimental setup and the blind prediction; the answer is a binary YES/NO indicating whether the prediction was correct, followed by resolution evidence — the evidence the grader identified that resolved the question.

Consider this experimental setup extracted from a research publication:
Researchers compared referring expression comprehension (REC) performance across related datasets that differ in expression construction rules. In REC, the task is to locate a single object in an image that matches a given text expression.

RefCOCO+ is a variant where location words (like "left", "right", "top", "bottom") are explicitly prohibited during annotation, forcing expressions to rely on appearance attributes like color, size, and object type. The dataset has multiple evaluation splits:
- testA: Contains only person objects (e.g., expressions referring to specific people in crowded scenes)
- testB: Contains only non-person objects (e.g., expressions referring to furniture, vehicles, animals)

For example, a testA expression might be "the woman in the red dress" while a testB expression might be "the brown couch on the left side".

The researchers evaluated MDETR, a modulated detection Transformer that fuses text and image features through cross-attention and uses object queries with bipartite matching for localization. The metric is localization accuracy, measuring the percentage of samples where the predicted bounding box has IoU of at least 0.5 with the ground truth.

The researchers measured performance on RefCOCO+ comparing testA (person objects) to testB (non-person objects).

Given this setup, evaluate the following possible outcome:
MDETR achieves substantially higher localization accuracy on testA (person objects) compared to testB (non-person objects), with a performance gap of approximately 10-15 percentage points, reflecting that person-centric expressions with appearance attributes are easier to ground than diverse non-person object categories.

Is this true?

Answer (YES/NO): YES